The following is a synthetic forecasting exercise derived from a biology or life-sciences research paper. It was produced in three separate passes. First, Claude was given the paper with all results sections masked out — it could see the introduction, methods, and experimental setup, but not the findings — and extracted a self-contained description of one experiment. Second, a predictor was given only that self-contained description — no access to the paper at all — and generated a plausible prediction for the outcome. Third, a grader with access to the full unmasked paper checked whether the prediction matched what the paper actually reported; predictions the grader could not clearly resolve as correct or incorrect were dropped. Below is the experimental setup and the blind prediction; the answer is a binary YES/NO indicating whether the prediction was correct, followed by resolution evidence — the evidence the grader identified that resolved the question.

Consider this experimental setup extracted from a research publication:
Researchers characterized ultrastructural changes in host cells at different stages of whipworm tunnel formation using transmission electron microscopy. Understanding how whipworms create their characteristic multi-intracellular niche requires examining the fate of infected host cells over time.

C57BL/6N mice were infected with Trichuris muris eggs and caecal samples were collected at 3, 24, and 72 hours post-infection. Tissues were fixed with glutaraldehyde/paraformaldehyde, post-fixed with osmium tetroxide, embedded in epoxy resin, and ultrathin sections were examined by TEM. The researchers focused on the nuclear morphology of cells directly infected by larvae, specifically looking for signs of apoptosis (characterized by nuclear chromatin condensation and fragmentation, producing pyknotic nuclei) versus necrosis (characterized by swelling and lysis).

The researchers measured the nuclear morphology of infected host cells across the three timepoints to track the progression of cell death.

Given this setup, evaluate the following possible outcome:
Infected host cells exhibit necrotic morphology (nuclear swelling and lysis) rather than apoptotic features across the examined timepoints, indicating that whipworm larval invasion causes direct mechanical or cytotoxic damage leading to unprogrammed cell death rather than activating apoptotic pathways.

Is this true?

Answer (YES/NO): NO